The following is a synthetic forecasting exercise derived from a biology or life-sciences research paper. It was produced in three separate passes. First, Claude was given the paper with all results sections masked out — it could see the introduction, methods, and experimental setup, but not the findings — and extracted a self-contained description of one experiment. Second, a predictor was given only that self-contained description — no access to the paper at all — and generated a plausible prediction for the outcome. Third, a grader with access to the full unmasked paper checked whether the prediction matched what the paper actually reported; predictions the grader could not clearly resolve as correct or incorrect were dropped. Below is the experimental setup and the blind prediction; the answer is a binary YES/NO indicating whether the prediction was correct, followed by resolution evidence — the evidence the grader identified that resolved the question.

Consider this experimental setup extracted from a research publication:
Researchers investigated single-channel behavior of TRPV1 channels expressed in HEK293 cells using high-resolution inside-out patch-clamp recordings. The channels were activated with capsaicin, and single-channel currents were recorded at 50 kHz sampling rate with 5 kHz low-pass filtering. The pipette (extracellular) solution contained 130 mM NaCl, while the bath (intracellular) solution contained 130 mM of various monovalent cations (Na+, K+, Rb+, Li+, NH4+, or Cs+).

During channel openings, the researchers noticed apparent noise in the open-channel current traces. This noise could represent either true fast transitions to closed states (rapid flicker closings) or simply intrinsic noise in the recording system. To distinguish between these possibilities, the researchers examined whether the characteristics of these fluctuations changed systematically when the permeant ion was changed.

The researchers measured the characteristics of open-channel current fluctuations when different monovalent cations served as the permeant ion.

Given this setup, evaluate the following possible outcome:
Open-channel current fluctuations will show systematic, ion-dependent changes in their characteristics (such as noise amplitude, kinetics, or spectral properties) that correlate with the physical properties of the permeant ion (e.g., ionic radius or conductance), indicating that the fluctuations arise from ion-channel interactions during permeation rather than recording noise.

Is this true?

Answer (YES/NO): YES